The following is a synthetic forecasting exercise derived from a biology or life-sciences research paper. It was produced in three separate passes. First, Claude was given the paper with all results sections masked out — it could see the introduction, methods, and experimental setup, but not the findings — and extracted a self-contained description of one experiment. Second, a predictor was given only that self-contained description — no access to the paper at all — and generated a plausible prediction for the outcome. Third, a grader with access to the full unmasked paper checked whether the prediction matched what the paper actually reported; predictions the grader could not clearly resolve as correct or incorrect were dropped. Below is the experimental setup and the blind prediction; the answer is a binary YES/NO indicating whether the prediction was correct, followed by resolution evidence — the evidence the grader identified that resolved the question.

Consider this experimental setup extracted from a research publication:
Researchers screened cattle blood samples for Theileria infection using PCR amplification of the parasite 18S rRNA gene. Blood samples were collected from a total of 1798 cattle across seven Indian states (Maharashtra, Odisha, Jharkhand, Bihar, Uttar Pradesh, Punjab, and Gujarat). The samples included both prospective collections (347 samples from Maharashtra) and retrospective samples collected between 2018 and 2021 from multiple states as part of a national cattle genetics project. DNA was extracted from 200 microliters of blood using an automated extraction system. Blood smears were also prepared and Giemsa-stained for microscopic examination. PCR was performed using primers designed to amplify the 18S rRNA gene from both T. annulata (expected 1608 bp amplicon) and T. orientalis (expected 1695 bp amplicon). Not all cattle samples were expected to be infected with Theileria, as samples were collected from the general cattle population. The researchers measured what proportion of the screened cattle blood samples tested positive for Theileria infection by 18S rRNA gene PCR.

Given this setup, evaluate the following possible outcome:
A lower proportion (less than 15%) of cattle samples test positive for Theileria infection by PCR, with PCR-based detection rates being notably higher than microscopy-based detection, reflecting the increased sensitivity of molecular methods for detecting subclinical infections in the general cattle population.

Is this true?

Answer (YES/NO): NO